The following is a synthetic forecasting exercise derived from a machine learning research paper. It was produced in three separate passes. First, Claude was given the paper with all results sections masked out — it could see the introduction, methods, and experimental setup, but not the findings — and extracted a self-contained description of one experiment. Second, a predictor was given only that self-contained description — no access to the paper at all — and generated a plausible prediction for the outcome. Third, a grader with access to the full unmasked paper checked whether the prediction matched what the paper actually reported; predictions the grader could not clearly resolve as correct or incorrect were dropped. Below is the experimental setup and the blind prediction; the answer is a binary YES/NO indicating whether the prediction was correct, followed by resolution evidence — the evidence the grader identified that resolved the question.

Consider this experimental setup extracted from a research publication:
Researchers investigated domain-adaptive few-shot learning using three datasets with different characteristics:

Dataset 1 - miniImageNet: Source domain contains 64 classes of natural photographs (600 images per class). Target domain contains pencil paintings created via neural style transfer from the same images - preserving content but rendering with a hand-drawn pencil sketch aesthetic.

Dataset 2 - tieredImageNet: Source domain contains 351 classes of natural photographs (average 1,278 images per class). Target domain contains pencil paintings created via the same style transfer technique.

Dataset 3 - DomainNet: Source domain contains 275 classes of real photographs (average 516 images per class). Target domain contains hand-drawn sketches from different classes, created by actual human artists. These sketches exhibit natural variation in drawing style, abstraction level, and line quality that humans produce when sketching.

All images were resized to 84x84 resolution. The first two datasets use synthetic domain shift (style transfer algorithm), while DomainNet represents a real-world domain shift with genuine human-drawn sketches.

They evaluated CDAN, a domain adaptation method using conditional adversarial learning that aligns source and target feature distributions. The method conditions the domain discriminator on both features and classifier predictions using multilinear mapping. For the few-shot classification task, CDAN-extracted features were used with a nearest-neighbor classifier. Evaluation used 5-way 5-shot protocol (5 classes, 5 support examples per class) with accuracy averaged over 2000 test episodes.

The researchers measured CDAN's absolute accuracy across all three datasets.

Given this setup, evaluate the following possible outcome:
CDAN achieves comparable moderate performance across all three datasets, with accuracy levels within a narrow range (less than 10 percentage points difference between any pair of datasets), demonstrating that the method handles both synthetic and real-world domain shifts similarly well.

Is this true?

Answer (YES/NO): NO